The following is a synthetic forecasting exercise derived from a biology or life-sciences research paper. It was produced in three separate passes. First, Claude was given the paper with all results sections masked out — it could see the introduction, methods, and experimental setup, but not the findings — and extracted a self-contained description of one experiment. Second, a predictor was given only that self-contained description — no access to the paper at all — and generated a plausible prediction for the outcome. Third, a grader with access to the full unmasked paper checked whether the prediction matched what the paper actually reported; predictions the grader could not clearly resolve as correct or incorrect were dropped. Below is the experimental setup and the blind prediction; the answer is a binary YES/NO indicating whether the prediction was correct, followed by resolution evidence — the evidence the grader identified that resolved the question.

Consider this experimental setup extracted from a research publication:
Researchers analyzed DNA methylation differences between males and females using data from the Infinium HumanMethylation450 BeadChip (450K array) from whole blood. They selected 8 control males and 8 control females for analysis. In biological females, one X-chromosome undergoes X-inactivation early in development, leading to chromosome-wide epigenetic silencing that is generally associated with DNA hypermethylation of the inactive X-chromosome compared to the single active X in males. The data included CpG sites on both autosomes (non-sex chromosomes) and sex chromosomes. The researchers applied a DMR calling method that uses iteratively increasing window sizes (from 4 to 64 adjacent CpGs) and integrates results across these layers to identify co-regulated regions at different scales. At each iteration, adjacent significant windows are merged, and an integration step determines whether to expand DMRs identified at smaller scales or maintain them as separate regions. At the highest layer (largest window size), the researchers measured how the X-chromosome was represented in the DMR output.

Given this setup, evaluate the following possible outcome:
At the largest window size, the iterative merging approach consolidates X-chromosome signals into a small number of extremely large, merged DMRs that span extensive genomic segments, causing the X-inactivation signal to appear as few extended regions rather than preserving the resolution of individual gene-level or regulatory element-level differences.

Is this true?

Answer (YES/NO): YES